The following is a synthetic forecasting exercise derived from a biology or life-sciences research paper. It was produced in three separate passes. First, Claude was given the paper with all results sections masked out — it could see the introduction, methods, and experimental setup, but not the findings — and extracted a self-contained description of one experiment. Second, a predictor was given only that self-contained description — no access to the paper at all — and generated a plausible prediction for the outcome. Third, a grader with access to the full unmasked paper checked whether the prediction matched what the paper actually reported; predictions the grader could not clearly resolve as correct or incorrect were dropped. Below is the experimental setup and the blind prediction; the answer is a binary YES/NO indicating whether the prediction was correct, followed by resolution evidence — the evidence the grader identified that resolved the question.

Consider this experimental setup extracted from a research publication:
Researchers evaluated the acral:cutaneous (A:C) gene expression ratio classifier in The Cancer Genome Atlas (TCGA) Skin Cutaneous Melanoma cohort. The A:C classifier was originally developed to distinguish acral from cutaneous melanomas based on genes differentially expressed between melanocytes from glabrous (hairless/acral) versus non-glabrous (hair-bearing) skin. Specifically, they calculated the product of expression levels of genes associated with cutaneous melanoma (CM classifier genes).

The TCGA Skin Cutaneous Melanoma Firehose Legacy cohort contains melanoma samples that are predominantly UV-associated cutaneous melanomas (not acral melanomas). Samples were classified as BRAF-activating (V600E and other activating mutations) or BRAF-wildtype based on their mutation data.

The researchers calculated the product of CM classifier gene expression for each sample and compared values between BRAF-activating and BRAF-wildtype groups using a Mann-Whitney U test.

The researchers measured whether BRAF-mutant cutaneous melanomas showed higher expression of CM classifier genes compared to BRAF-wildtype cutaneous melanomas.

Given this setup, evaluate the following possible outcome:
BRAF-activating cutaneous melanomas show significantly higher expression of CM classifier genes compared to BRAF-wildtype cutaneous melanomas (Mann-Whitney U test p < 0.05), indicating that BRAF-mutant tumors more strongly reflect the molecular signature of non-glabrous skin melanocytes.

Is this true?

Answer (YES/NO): NO